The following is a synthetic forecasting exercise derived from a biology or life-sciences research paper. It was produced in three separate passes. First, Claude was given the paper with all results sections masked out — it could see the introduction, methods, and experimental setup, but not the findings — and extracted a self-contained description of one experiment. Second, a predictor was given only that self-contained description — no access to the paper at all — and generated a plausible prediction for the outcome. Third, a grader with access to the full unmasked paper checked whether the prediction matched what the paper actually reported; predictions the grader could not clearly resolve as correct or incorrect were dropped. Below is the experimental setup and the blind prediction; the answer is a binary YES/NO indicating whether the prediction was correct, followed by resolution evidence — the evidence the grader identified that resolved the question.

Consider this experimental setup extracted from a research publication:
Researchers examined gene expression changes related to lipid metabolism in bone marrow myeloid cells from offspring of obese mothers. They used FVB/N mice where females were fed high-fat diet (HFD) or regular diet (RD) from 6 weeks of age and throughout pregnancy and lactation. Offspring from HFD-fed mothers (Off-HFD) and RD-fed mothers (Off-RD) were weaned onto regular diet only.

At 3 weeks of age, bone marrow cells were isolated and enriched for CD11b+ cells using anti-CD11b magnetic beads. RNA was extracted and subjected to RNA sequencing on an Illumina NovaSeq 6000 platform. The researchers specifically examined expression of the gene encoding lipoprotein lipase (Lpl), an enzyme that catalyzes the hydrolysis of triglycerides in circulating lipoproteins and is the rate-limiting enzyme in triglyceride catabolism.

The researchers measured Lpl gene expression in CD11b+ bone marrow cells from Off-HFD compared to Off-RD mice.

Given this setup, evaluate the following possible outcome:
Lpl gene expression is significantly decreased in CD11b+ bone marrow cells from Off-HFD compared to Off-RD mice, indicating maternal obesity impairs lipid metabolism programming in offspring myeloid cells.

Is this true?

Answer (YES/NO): NO